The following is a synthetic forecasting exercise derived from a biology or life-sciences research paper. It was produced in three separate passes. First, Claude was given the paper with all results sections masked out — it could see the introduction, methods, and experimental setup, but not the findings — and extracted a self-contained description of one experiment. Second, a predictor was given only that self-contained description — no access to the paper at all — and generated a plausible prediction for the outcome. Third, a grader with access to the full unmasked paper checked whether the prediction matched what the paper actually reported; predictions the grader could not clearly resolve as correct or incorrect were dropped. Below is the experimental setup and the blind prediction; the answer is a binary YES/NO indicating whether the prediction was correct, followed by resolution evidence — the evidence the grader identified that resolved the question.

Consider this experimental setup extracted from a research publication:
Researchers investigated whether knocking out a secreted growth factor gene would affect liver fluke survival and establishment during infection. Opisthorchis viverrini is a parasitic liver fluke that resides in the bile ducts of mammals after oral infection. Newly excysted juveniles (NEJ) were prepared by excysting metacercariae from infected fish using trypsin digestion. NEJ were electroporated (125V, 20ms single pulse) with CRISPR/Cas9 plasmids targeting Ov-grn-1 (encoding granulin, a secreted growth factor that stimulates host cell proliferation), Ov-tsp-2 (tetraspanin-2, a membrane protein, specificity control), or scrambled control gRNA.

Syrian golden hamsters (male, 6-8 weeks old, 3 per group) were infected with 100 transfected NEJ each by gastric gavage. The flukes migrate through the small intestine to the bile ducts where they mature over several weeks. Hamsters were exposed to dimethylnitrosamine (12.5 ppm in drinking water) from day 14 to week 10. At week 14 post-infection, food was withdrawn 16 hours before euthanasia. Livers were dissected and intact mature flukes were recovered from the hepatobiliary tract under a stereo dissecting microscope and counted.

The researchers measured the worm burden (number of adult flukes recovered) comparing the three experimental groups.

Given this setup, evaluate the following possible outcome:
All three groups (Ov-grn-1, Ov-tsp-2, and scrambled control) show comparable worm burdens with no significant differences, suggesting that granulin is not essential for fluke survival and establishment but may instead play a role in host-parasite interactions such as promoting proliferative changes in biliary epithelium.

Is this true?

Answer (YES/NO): NO